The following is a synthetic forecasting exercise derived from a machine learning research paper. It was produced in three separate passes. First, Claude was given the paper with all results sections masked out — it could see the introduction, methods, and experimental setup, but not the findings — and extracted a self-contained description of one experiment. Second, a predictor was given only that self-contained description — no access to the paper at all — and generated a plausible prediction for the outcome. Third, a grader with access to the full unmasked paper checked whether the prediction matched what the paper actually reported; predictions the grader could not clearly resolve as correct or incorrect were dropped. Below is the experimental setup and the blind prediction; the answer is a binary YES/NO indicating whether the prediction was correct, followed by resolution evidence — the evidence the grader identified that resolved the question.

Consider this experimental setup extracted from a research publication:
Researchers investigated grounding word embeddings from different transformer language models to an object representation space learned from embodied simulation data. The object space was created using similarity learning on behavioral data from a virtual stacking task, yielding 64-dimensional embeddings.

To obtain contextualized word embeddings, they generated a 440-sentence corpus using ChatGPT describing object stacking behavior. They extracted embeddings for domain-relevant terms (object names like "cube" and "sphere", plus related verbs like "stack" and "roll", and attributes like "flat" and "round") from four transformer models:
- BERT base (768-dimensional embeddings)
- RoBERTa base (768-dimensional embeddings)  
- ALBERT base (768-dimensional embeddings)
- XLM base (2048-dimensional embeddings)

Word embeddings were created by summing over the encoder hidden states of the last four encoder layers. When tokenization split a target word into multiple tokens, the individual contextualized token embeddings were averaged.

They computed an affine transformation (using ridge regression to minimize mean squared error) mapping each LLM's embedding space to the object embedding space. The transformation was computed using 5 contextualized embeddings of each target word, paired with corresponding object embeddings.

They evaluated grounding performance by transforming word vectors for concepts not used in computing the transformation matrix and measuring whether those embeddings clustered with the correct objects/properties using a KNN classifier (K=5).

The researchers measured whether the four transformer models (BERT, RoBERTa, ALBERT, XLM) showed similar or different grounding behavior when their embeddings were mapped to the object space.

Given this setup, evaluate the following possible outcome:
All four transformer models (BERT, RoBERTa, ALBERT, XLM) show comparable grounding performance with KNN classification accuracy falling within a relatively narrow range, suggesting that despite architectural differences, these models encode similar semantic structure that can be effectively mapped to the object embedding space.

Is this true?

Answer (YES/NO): NO